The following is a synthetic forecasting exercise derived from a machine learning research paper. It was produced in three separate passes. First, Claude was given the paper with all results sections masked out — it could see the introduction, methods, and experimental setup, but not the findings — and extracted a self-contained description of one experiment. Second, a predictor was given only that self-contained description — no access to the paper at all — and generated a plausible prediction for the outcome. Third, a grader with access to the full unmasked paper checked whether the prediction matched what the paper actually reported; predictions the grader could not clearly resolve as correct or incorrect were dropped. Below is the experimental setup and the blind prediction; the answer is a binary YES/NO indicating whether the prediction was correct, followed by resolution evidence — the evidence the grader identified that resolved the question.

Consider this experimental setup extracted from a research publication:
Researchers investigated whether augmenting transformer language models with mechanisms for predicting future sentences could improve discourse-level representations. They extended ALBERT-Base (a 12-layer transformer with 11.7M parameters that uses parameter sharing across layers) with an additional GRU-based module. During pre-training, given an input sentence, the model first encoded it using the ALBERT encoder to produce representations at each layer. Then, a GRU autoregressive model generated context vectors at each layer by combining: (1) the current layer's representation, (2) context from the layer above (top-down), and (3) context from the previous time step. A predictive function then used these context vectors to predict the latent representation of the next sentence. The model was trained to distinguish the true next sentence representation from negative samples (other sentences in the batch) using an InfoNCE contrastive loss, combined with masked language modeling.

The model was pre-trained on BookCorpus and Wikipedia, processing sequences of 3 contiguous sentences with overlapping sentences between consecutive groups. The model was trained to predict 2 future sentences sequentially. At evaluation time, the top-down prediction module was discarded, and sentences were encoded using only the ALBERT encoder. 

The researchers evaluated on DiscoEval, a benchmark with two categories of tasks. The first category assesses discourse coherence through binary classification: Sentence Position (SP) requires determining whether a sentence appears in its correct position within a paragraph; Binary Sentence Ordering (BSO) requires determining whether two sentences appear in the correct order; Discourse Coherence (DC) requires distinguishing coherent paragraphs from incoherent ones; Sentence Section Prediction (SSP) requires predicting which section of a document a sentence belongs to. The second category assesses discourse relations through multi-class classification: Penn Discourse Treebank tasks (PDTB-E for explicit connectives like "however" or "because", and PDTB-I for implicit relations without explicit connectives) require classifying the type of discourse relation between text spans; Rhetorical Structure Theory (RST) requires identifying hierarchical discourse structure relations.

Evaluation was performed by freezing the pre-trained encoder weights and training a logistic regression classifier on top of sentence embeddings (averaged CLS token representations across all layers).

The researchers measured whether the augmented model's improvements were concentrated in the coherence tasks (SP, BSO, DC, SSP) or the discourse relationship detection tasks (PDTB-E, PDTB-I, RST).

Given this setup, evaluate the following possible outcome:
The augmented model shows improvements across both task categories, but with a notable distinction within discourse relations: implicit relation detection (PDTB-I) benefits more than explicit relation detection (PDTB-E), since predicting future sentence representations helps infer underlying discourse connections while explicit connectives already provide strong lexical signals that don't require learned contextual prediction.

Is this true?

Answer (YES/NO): NO